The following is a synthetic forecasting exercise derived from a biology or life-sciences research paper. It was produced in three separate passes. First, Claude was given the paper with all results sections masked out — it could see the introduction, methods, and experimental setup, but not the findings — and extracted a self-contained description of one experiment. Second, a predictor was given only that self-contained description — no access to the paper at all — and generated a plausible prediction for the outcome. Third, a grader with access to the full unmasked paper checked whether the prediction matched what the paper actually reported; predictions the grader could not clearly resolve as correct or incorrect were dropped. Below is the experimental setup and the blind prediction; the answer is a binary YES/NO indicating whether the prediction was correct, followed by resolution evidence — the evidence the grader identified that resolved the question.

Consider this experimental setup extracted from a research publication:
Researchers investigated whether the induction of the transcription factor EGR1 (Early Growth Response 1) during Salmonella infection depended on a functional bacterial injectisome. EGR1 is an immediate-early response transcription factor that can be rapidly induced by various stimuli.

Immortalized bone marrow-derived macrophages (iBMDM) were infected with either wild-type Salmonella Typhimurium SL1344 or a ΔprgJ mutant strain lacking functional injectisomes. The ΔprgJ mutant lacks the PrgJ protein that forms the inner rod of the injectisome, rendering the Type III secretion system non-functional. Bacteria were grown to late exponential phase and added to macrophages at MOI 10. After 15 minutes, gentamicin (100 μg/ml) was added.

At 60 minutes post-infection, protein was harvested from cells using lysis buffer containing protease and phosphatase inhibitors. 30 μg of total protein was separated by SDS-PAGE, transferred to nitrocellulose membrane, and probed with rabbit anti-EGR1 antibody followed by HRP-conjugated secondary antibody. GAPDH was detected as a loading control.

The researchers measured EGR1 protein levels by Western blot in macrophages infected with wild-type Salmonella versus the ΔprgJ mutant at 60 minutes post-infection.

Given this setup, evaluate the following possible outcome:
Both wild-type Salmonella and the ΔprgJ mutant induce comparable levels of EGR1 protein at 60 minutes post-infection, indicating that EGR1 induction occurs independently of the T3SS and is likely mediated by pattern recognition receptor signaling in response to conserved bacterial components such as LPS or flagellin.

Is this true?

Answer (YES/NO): NO